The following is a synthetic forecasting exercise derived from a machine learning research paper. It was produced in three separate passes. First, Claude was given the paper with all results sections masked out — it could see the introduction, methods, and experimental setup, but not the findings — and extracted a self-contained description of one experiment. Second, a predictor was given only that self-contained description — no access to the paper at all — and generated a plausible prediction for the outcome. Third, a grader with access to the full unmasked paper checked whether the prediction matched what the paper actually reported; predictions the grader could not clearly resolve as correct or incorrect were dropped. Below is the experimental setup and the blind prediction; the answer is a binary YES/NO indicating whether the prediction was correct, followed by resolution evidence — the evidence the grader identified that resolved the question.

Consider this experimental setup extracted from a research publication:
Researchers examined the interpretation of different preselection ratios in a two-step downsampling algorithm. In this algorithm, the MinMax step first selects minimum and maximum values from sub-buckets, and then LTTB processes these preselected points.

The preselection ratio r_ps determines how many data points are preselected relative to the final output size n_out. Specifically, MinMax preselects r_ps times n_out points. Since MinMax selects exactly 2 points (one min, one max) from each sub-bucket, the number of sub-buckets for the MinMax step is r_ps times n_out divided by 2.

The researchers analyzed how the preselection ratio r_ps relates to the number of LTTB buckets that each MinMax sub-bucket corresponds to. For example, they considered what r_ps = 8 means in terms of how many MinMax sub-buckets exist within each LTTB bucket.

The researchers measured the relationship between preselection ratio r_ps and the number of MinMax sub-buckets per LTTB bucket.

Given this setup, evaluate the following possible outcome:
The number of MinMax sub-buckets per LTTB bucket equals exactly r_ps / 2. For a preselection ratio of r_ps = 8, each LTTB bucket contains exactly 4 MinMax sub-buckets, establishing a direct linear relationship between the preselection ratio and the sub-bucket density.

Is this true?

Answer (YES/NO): YES